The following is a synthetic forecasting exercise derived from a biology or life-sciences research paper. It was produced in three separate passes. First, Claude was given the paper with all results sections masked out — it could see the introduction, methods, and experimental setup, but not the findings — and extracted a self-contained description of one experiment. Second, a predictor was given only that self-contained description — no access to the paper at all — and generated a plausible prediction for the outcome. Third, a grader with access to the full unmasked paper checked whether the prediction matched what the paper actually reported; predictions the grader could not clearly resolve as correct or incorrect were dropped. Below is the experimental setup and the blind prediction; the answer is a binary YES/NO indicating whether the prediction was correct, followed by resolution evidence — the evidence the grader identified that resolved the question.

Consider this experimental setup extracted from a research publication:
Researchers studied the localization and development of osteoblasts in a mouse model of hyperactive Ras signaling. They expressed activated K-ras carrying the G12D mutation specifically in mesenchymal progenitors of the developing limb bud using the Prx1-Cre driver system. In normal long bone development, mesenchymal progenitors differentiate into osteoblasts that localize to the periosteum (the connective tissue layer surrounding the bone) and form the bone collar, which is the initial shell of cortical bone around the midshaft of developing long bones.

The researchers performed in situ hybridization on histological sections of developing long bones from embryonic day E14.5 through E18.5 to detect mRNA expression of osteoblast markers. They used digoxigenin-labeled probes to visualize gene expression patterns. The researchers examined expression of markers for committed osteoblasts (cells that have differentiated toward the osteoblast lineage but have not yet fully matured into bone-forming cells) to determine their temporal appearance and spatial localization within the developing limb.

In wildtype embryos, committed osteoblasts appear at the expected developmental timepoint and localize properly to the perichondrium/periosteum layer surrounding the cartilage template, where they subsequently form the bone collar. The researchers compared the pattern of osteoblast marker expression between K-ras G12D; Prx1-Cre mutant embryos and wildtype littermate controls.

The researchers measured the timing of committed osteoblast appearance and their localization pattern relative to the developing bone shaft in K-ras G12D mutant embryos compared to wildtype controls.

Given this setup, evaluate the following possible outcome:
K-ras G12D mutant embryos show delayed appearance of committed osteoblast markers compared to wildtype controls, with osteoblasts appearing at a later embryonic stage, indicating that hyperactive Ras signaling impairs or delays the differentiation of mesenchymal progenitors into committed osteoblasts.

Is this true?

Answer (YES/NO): YES